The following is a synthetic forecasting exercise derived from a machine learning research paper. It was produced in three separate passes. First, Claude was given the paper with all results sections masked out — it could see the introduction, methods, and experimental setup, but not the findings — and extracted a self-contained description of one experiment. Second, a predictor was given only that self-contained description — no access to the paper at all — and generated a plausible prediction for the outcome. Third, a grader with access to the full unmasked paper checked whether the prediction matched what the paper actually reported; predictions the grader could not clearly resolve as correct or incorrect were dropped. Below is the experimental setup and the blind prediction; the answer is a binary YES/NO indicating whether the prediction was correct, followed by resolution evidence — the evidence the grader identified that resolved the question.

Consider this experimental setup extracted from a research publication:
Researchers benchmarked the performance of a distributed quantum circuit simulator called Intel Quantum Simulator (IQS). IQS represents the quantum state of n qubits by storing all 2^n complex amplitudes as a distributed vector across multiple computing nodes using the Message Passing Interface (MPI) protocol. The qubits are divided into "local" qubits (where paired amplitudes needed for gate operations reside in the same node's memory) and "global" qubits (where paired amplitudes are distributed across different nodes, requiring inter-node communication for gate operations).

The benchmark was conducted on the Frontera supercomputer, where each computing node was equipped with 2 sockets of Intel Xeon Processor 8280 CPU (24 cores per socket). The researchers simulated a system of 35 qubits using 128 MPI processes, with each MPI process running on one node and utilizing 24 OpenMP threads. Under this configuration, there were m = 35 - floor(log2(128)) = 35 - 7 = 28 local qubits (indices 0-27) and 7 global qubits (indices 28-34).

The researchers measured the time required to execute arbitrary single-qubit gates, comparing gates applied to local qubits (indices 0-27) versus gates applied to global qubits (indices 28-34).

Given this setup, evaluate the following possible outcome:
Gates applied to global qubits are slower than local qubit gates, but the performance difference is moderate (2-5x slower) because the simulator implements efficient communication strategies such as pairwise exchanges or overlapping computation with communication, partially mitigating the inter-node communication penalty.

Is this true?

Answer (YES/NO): NO